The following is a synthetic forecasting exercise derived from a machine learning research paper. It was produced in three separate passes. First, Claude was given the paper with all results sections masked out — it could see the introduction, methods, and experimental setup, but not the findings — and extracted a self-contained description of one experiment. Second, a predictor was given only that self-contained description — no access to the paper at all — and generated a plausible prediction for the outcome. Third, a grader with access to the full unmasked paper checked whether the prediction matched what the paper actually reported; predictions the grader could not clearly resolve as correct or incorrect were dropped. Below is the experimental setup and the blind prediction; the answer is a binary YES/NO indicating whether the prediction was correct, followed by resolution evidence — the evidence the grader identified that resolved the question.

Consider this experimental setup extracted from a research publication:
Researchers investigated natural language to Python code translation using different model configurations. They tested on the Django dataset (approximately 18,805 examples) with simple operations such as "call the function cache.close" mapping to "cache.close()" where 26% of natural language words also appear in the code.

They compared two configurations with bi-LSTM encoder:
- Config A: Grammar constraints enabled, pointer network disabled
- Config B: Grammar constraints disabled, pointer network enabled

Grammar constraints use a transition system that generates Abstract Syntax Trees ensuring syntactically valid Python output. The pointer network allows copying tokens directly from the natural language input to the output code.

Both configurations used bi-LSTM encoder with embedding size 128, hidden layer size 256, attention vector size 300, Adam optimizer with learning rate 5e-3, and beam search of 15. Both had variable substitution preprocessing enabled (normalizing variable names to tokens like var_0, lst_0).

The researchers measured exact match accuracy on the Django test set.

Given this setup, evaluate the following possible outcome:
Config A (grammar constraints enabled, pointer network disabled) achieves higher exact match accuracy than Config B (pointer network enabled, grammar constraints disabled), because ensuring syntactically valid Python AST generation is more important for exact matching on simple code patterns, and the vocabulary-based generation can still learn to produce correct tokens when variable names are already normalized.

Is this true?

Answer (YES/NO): YES